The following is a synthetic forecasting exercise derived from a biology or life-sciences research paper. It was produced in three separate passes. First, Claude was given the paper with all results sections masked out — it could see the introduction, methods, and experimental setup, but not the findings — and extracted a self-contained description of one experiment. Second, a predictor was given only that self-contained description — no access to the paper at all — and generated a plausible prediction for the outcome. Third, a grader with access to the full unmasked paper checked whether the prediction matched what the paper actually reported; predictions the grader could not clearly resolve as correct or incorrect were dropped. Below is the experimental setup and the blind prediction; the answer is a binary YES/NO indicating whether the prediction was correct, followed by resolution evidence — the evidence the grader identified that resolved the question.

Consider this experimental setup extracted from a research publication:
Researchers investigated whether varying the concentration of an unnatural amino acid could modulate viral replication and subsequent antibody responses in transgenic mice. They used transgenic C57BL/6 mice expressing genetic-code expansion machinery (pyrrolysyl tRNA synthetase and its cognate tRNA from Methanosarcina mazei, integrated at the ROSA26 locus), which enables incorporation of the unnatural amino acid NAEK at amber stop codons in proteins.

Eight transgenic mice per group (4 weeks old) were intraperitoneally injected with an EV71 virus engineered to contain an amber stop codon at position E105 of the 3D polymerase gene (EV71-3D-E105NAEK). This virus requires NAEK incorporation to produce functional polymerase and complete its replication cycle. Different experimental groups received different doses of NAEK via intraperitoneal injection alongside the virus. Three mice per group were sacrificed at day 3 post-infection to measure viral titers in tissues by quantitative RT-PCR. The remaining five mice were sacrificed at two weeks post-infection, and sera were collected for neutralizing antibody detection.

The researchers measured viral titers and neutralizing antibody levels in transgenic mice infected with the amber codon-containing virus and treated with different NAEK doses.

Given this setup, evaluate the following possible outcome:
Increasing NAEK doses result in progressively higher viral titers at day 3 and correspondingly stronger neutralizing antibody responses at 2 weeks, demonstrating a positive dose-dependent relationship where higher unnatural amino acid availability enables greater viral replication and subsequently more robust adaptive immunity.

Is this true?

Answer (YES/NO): YES